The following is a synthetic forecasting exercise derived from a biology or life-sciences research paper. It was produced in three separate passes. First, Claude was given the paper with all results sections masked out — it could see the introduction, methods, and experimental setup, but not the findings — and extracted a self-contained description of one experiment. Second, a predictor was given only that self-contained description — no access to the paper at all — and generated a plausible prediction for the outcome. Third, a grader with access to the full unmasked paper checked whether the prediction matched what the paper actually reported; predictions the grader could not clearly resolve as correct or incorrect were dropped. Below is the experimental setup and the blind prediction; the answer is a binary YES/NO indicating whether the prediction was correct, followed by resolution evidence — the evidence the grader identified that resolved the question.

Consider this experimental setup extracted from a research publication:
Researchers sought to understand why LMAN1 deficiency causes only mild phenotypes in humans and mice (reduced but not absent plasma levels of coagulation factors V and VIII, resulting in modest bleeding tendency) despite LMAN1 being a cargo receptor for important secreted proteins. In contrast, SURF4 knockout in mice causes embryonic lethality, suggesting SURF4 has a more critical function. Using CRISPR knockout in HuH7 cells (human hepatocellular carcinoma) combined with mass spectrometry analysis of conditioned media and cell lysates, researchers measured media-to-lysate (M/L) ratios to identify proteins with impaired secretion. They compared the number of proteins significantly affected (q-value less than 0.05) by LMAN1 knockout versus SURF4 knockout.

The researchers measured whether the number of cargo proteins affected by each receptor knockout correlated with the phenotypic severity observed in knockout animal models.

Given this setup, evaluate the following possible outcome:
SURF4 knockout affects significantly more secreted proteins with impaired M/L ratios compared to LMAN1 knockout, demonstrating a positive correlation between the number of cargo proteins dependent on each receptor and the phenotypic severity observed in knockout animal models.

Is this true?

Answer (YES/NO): YES